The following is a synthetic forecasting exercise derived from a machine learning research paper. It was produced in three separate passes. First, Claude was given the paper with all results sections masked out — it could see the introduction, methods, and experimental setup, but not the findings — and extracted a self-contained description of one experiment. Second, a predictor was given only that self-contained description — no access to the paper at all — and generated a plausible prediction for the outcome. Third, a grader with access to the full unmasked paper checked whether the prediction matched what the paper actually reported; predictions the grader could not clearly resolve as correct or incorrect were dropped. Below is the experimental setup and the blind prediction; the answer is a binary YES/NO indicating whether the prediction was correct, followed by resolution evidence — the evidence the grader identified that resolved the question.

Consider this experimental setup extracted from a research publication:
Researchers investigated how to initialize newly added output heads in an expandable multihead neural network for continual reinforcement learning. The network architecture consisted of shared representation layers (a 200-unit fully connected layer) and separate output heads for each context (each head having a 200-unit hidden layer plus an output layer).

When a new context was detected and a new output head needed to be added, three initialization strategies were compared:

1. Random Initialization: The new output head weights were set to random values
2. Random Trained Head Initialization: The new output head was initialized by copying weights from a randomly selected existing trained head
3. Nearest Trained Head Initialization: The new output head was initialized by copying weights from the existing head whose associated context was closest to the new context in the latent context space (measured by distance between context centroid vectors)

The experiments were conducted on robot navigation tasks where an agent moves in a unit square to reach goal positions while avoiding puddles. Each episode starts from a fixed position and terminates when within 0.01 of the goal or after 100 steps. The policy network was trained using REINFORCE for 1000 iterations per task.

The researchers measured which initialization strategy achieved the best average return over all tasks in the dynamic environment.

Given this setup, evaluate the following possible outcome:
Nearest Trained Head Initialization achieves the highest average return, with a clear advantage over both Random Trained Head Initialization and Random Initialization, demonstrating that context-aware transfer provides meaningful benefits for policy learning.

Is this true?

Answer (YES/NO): YES